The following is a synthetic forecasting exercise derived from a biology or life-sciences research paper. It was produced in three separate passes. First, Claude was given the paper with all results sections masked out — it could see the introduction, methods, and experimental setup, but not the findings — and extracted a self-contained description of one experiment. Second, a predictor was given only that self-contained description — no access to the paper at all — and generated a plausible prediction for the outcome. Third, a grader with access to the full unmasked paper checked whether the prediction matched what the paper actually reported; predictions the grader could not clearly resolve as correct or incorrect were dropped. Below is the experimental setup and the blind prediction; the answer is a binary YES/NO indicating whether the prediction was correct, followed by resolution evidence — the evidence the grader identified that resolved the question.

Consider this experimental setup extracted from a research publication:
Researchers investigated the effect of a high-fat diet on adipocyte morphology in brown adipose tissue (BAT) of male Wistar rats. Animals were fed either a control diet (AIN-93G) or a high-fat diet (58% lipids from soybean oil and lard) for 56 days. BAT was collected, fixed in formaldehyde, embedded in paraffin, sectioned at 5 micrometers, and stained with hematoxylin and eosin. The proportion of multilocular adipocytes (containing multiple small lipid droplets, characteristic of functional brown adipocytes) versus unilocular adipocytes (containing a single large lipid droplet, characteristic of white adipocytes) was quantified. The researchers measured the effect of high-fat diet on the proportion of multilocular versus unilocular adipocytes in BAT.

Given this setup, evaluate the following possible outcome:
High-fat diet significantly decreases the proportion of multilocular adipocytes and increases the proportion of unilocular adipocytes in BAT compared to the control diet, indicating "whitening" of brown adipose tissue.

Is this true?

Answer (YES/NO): YES